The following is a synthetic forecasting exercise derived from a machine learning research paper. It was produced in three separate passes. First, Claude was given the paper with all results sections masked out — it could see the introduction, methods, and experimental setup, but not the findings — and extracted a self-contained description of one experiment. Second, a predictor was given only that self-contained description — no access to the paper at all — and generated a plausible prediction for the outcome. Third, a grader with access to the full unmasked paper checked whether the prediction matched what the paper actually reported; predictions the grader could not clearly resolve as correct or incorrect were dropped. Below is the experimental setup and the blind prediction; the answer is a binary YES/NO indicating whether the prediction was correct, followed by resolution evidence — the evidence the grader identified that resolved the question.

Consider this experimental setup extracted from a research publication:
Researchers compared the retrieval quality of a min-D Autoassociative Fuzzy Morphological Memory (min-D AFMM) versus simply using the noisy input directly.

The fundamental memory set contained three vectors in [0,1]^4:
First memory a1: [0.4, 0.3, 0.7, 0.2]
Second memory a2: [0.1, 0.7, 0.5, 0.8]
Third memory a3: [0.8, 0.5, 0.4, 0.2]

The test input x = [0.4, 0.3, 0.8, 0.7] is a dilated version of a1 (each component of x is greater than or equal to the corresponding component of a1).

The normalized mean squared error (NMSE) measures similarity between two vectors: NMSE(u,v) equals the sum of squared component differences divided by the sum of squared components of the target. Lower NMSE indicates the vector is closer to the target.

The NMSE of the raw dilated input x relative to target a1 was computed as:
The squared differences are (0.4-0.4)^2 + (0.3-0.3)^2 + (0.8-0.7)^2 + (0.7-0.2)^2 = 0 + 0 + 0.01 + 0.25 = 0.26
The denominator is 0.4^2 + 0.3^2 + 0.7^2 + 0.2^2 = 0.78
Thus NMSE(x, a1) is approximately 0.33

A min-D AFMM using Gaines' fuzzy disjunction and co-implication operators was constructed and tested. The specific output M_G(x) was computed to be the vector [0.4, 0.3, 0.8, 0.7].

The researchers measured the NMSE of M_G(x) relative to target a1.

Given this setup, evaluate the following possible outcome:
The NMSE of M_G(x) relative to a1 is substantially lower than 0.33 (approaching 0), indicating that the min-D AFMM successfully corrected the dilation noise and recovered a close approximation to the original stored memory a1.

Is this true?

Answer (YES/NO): NO